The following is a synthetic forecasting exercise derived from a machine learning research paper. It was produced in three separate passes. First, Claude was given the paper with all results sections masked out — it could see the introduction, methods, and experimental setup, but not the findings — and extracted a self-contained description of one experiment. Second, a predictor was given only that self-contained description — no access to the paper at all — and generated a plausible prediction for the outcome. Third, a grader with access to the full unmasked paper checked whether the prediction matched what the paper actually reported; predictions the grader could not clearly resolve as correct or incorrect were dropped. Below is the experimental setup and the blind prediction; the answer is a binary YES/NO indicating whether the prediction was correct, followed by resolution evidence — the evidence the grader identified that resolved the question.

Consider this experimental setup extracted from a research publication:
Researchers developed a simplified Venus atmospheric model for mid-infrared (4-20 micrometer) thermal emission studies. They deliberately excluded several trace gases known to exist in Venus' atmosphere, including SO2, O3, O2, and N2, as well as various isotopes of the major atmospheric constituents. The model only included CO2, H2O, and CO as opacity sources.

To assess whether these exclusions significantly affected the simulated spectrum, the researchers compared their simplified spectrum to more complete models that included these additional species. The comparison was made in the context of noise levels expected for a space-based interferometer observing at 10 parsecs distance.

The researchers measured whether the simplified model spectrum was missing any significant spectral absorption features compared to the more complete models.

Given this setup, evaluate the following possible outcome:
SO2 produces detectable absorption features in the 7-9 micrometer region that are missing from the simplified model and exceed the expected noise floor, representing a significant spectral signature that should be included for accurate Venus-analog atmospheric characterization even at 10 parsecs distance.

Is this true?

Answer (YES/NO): NO